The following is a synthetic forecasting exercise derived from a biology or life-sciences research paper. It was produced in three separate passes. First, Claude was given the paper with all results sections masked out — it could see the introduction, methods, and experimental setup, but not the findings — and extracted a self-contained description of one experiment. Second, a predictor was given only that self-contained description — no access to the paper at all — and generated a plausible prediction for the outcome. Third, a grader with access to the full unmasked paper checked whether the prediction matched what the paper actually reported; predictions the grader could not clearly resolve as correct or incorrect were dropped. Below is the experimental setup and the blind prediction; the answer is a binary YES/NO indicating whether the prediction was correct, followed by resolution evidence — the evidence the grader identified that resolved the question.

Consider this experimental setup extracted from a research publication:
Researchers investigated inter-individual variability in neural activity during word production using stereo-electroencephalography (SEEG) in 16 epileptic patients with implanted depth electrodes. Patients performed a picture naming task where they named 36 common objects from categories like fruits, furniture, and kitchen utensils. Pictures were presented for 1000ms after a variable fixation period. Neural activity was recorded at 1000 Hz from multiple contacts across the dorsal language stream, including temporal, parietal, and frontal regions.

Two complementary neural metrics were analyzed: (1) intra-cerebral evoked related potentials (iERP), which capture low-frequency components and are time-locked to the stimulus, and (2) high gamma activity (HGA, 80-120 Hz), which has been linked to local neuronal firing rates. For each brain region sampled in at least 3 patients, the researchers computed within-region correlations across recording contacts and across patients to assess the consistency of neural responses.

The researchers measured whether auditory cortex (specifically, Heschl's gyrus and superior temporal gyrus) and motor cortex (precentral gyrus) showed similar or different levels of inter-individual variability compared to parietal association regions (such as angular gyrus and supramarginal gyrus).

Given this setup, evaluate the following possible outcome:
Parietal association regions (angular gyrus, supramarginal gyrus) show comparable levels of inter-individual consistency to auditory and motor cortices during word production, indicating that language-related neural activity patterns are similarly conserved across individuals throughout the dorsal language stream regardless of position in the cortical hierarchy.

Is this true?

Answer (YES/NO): NO